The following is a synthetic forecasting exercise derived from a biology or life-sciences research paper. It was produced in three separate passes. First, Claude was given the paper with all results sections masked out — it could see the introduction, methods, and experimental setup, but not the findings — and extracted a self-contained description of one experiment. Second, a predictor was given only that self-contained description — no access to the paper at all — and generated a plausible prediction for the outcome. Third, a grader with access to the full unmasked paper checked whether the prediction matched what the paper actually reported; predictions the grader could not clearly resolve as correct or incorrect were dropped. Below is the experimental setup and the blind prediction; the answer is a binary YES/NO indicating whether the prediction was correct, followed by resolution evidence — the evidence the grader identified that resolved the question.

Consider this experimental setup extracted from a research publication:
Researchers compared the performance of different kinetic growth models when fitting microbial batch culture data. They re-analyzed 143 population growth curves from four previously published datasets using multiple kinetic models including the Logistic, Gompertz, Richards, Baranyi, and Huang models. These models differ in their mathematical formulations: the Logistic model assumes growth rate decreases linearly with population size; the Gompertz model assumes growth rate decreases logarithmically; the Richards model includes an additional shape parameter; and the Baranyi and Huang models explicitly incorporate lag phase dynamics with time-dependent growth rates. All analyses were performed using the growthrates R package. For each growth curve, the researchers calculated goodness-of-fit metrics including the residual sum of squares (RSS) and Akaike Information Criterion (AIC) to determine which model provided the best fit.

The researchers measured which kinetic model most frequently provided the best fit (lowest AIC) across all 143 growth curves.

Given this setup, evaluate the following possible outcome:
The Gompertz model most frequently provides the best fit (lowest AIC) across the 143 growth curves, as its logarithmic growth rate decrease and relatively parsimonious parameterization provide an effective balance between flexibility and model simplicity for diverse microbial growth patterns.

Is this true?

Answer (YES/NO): NO